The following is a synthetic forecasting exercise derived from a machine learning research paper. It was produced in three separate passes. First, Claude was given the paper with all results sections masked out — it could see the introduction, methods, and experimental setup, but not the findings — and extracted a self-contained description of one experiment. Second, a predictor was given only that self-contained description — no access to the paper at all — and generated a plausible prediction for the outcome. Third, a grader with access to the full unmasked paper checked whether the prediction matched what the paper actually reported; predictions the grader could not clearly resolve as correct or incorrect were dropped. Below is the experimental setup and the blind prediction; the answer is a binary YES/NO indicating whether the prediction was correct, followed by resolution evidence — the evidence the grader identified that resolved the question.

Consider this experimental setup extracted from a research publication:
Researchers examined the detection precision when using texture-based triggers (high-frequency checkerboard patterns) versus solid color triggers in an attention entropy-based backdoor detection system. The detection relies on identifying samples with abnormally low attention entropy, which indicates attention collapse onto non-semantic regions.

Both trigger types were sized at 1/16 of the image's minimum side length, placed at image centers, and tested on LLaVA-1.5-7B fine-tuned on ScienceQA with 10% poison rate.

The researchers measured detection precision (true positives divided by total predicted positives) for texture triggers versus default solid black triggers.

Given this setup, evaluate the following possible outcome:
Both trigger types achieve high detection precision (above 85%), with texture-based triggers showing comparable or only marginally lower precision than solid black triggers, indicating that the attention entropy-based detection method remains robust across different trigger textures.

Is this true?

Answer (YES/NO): NO